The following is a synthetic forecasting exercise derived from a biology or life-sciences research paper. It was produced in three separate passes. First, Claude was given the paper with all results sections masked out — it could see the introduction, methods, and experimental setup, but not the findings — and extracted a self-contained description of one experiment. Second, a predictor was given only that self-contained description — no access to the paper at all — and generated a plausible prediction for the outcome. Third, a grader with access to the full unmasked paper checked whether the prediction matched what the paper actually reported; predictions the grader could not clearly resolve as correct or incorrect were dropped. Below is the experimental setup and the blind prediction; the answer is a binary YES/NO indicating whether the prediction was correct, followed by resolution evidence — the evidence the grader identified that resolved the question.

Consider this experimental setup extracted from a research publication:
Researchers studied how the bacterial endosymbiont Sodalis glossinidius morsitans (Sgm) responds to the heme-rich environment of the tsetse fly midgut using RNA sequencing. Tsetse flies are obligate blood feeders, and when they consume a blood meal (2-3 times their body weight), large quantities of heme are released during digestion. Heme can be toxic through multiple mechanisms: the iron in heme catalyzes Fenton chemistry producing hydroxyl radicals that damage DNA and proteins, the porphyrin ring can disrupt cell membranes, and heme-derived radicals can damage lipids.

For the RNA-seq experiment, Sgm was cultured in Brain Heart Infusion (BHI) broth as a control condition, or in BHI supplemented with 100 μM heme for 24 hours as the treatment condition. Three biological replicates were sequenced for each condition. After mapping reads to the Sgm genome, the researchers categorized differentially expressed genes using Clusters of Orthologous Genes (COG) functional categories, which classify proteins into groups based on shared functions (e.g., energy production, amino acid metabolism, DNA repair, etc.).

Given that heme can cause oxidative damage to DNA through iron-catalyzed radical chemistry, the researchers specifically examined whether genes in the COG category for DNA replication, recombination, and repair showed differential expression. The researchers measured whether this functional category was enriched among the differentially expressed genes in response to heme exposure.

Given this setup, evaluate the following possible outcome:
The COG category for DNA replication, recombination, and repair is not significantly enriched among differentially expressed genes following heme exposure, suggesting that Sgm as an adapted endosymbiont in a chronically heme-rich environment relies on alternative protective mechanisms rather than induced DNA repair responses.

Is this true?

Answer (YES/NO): NO